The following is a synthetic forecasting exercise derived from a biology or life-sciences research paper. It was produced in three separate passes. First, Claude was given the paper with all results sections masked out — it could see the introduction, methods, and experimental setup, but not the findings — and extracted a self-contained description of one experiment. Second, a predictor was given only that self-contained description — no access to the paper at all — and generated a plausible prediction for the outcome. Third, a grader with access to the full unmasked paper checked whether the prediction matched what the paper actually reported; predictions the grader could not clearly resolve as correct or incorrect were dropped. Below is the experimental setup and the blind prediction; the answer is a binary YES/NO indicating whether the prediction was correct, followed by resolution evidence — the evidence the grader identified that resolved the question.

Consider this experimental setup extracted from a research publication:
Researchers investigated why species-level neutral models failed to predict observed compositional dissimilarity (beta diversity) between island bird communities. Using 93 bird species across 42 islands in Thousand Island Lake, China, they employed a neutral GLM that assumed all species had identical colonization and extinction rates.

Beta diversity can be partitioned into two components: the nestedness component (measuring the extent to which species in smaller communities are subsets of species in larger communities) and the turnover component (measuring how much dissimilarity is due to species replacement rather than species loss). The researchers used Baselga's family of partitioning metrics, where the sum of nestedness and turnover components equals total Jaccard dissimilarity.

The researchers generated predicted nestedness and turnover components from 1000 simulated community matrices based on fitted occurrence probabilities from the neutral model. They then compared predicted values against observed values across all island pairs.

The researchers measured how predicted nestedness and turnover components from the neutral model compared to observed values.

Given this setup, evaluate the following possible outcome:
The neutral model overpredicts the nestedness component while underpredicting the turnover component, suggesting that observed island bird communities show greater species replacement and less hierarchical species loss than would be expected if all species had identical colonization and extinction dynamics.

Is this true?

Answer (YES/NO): NO